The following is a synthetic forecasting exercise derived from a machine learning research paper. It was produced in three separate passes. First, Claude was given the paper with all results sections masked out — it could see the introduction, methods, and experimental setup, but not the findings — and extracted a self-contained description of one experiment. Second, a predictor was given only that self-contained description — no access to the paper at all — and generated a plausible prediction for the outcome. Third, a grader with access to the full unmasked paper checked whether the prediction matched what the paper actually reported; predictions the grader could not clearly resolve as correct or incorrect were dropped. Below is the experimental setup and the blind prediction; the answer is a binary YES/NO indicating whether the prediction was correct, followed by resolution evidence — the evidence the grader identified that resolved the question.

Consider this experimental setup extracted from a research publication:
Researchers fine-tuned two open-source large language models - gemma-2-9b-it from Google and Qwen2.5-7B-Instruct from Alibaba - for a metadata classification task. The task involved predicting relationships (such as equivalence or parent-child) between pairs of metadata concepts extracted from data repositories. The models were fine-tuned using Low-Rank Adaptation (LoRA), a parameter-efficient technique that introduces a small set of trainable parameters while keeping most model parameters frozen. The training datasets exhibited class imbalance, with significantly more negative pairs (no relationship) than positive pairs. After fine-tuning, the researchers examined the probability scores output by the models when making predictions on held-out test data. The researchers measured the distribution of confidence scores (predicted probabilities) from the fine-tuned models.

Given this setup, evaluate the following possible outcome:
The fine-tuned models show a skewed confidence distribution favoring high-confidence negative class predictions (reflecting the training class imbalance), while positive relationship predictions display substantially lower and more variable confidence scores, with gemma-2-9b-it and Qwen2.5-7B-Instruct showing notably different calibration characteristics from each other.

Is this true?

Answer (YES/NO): NO